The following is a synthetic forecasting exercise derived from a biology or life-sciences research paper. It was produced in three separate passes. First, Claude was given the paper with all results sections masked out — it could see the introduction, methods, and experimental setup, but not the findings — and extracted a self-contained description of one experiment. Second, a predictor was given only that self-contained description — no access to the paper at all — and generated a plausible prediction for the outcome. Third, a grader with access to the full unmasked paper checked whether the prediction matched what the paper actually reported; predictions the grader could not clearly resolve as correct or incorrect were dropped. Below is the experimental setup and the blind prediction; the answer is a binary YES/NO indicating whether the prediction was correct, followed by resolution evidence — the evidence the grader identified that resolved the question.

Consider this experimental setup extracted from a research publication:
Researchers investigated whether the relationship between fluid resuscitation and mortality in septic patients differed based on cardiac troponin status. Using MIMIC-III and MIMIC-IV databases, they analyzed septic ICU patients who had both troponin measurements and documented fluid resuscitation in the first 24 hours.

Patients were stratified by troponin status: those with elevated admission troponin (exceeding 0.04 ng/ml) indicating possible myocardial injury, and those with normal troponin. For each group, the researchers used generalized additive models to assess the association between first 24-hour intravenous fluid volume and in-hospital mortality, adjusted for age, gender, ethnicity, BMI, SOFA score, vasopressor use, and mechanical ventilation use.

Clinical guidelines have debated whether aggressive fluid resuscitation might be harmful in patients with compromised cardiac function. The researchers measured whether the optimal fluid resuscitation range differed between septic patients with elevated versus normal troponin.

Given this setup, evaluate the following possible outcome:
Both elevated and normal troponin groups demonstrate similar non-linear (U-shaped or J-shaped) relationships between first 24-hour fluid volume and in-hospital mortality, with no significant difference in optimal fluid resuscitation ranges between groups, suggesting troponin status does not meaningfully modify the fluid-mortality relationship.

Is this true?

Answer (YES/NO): NO